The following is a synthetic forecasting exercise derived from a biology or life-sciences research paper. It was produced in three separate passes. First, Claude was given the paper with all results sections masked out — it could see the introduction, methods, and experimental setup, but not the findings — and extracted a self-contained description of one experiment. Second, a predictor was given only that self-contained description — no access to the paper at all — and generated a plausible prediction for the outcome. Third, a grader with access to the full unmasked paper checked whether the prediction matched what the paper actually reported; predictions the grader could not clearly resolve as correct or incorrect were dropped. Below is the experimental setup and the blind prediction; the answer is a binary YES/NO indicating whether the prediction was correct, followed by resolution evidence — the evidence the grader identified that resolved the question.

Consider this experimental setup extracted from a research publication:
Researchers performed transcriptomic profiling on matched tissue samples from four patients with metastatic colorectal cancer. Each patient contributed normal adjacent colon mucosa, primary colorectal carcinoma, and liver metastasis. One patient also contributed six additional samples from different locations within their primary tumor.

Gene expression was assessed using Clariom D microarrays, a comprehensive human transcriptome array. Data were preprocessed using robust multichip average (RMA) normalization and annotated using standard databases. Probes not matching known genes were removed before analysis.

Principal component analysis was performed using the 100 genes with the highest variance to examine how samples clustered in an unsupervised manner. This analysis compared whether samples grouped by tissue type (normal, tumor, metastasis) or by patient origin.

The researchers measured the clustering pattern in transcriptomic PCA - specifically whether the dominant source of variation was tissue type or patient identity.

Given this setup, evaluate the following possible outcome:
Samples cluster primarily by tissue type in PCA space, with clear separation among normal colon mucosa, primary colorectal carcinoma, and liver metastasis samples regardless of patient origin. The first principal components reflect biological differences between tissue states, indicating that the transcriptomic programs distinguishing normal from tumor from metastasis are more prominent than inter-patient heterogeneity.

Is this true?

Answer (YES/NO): NO